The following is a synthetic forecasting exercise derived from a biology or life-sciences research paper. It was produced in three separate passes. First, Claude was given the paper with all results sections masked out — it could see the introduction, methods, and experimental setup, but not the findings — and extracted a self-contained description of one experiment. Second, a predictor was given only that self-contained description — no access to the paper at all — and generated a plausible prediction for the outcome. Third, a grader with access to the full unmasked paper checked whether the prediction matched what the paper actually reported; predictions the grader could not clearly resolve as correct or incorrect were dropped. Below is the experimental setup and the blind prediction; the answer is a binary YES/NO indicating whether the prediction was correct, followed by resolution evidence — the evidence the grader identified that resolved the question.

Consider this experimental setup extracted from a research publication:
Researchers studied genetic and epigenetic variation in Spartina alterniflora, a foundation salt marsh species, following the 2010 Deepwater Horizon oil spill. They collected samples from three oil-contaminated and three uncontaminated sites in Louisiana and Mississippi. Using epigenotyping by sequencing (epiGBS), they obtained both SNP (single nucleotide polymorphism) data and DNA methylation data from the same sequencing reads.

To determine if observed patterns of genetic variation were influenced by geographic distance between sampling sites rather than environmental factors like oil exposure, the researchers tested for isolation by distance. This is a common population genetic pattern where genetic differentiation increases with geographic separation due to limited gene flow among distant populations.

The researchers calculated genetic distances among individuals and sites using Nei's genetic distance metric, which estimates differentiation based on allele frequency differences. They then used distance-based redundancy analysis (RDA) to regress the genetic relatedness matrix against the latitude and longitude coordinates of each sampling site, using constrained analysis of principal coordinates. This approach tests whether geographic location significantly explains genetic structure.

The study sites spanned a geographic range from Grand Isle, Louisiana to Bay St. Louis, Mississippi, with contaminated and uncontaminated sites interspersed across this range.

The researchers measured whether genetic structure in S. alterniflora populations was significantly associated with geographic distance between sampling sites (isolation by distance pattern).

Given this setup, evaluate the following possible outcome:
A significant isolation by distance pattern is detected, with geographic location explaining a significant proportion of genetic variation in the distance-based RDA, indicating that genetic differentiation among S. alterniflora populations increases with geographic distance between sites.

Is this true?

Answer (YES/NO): NO